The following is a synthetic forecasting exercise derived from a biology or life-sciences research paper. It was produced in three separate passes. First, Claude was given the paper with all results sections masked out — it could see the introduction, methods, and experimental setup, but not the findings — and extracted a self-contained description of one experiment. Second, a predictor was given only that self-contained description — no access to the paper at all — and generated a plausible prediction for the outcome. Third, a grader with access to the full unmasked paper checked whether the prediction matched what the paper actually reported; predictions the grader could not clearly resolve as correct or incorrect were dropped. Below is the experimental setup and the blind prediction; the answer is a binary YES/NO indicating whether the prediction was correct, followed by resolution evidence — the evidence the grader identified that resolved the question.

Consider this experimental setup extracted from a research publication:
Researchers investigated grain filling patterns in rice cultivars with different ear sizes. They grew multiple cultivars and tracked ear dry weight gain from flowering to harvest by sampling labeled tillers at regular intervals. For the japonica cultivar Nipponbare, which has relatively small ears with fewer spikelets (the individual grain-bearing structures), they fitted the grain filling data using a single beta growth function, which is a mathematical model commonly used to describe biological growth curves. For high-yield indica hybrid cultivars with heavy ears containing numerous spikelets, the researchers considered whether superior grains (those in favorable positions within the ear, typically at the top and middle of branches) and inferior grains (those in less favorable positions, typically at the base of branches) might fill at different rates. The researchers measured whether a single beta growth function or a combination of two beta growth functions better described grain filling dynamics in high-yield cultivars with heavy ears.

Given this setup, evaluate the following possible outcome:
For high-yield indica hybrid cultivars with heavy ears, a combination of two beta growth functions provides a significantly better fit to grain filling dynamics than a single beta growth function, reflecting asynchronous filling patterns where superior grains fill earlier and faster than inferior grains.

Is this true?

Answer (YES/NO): YES